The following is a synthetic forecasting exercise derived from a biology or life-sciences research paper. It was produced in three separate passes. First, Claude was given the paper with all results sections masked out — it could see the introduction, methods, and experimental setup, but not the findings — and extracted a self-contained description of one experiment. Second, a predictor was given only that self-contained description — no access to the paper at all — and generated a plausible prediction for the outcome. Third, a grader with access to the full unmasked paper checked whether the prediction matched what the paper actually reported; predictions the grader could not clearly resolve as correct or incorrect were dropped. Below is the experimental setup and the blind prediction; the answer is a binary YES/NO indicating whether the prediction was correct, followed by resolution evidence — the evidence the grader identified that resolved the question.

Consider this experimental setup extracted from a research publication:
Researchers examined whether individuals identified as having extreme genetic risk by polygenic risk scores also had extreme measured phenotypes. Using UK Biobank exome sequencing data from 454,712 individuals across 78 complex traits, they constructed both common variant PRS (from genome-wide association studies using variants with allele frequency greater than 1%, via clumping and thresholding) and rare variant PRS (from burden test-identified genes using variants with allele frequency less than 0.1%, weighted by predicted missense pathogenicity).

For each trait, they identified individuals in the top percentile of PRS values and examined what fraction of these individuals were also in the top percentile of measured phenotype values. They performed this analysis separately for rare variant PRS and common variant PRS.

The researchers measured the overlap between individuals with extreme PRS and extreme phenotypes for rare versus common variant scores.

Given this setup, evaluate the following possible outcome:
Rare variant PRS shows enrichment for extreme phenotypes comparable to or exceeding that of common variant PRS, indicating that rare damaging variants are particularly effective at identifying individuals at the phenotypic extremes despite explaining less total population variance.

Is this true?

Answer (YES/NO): YES